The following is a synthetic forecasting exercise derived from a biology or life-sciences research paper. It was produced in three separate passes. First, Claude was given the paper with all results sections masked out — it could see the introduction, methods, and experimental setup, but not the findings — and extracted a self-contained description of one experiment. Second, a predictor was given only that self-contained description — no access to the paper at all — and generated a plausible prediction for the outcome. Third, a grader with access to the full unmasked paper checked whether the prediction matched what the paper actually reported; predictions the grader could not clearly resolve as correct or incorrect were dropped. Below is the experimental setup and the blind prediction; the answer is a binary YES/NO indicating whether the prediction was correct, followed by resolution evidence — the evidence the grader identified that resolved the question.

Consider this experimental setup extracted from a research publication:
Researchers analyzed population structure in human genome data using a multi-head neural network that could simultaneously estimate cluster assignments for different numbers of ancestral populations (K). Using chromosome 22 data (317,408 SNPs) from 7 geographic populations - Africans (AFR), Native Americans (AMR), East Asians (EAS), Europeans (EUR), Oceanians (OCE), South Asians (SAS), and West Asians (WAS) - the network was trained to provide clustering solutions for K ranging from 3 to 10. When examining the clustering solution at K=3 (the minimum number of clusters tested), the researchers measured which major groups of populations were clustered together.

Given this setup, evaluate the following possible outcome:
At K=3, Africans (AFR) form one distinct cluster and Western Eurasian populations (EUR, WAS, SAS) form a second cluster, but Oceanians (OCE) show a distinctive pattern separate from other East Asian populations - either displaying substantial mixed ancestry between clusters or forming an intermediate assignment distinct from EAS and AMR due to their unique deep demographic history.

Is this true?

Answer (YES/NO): NO